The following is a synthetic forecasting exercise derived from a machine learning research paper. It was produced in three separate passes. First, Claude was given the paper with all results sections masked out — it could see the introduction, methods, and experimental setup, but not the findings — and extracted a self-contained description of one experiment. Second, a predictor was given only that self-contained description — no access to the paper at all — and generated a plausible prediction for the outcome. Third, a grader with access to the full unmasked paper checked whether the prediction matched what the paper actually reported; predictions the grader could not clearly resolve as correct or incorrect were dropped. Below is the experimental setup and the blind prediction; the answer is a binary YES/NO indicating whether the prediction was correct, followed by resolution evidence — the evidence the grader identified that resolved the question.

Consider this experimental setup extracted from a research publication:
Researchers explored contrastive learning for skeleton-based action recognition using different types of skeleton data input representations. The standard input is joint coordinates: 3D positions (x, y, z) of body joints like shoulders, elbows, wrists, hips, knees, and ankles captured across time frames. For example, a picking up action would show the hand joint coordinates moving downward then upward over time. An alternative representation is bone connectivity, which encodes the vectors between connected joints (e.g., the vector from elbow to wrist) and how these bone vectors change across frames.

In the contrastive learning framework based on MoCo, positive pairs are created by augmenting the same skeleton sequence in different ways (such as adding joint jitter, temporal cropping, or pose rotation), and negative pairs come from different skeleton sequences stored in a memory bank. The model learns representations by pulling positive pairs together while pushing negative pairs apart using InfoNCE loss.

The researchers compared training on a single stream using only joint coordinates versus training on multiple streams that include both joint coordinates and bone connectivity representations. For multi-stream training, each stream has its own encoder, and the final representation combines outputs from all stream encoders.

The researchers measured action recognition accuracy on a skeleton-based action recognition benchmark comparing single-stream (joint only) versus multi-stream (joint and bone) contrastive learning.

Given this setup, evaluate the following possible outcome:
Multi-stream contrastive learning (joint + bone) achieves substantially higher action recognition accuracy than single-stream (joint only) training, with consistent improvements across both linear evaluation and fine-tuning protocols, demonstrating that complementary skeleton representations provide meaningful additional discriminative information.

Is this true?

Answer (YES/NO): NO